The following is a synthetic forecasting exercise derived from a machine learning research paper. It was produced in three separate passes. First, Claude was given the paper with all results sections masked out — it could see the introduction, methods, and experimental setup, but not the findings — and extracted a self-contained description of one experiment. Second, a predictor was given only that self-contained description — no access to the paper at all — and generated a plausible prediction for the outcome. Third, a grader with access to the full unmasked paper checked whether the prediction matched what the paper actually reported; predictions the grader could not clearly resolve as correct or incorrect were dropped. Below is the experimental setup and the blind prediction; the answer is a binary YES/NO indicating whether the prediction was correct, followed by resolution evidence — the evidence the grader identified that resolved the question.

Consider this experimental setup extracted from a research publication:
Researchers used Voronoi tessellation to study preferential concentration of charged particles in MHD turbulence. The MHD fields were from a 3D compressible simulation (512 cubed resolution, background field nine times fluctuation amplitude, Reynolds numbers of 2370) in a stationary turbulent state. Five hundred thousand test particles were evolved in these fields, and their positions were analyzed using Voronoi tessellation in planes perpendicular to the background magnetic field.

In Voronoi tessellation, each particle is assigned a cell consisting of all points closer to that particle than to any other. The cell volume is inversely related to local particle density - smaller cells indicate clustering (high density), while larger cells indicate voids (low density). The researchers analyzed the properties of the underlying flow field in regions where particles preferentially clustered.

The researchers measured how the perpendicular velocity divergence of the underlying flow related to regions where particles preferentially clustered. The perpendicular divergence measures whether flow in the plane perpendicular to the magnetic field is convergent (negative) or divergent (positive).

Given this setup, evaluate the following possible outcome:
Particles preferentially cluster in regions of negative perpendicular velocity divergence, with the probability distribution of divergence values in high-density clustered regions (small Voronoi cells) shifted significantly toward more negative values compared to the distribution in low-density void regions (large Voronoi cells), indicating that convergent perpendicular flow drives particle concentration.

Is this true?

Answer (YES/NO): YES